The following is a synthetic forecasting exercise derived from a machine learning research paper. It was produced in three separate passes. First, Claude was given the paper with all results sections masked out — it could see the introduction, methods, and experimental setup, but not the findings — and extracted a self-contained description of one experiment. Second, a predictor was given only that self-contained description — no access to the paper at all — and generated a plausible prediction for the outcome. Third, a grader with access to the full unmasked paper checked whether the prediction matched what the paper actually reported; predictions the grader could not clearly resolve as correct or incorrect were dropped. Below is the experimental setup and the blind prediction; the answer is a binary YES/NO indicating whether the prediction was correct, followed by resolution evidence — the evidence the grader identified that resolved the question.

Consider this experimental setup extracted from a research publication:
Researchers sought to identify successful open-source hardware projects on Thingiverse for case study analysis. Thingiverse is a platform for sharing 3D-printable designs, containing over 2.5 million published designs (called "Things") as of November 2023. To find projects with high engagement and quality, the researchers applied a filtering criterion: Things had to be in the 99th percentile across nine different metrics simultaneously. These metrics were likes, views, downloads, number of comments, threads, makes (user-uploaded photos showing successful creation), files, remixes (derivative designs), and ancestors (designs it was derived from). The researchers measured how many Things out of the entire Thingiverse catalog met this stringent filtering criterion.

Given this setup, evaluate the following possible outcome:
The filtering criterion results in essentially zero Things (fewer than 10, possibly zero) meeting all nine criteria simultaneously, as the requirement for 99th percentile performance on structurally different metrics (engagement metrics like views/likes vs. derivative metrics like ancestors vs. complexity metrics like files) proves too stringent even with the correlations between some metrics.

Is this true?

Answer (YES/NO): NO